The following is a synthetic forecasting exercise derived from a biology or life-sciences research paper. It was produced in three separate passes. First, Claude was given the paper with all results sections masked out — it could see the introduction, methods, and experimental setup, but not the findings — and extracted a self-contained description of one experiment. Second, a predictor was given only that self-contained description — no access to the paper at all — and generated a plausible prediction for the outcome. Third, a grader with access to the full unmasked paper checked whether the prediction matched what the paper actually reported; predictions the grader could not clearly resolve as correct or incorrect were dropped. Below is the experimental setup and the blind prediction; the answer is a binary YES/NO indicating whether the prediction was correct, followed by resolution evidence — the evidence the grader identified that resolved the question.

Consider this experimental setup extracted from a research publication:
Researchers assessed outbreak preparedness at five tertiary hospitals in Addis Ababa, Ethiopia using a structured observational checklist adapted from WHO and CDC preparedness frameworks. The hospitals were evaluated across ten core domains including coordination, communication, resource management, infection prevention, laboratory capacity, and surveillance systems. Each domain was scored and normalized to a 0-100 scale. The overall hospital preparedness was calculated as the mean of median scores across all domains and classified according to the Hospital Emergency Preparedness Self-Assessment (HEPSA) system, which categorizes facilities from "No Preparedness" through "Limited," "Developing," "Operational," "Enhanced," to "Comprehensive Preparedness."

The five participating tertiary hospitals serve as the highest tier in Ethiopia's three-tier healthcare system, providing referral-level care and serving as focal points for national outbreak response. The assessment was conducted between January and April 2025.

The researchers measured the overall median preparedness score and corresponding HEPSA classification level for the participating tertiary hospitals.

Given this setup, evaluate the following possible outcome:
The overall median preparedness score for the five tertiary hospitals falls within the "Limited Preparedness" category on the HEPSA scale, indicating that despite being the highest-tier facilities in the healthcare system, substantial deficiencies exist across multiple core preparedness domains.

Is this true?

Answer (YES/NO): NO